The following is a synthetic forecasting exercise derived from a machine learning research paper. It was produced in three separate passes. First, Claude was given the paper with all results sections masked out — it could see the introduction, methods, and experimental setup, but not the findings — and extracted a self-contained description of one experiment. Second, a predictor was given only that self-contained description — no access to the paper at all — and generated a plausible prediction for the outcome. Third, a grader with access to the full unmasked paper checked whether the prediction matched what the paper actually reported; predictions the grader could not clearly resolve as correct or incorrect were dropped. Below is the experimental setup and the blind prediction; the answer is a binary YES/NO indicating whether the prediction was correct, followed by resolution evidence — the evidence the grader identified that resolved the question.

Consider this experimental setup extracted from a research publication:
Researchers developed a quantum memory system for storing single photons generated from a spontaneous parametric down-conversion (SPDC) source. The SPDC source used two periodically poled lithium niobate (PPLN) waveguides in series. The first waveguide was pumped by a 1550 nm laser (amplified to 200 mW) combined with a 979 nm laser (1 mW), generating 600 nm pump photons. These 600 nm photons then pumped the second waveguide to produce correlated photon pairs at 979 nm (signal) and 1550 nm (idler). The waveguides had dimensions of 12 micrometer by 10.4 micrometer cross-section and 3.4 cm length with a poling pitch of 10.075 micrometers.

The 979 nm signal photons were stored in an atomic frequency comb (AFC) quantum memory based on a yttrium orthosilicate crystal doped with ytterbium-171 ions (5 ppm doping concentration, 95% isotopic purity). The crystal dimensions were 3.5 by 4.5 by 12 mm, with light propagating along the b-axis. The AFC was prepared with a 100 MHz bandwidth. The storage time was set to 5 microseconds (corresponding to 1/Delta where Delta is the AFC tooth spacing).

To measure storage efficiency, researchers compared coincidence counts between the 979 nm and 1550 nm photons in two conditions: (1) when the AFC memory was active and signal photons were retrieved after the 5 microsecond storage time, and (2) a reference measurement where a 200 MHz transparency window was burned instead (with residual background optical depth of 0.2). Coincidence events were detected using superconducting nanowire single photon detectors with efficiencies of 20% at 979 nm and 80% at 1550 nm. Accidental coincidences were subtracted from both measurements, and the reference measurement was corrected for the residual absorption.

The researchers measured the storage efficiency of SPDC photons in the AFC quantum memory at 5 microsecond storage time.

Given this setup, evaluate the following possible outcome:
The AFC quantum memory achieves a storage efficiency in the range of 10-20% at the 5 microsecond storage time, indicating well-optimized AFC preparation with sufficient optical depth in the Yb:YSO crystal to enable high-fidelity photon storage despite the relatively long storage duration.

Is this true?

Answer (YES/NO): NO